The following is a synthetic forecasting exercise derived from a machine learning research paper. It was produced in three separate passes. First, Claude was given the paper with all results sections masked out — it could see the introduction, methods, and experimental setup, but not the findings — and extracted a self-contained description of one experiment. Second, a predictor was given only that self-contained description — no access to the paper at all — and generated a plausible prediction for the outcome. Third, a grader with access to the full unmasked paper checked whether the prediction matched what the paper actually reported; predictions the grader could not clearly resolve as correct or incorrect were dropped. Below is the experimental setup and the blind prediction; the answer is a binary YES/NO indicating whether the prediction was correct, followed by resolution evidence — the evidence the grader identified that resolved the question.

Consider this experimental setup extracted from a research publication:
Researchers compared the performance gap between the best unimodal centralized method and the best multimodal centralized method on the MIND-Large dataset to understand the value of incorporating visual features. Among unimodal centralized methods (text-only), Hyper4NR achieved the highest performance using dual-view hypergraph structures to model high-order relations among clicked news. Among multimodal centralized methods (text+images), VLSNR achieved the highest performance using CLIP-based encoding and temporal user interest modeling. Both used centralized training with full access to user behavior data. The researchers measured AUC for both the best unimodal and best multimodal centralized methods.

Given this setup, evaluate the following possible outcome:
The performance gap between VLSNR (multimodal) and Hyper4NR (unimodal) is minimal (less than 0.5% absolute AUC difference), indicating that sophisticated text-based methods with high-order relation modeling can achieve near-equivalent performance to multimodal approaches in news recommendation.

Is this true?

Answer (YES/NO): NO